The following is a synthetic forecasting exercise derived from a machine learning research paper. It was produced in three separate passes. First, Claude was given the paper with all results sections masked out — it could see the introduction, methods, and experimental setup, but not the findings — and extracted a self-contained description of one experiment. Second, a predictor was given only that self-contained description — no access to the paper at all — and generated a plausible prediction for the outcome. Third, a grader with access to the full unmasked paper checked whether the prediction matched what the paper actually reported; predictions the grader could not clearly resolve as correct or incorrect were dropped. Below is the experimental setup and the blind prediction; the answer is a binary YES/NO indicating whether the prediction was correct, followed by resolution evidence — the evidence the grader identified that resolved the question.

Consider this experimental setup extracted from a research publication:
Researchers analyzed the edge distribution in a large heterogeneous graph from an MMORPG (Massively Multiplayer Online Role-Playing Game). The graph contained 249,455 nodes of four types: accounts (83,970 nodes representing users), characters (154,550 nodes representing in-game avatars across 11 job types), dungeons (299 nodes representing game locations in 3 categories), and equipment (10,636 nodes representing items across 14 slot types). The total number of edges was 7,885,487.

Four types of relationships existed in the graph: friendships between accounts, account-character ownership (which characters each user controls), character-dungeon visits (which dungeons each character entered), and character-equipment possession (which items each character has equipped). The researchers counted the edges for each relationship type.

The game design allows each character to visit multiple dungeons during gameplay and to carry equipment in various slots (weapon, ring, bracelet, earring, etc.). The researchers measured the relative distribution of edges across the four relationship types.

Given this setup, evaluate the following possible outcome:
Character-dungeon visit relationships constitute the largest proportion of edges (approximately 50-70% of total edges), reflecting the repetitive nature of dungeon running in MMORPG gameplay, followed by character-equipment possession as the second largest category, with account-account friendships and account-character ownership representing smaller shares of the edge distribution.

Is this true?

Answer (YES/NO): NO